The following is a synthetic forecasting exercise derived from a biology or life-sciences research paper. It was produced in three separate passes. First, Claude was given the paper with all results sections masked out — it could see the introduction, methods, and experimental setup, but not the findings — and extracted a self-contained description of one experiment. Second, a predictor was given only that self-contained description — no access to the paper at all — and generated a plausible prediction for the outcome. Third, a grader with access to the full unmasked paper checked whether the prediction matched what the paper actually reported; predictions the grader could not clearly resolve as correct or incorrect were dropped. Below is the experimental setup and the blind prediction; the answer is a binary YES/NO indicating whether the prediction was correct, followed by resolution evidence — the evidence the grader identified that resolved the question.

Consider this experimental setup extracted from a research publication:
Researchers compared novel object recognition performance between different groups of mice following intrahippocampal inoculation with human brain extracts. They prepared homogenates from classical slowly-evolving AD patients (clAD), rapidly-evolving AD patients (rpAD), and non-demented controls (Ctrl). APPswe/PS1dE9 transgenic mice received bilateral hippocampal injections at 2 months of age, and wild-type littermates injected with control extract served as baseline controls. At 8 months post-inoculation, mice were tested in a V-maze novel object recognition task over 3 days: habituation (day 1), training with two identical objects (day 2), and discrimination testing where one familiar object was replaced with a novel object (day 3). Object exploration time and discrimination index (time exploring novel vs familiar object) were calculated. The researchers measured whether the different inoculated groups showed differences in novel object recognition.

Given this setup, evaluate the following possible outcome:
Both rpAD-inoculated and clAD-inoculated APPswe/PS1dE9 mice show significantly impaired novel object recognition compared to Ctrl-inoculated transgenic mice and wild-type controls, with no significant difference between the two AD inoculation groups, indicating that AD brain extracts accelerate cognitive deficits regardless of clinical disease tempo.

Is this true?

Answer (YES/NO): NO